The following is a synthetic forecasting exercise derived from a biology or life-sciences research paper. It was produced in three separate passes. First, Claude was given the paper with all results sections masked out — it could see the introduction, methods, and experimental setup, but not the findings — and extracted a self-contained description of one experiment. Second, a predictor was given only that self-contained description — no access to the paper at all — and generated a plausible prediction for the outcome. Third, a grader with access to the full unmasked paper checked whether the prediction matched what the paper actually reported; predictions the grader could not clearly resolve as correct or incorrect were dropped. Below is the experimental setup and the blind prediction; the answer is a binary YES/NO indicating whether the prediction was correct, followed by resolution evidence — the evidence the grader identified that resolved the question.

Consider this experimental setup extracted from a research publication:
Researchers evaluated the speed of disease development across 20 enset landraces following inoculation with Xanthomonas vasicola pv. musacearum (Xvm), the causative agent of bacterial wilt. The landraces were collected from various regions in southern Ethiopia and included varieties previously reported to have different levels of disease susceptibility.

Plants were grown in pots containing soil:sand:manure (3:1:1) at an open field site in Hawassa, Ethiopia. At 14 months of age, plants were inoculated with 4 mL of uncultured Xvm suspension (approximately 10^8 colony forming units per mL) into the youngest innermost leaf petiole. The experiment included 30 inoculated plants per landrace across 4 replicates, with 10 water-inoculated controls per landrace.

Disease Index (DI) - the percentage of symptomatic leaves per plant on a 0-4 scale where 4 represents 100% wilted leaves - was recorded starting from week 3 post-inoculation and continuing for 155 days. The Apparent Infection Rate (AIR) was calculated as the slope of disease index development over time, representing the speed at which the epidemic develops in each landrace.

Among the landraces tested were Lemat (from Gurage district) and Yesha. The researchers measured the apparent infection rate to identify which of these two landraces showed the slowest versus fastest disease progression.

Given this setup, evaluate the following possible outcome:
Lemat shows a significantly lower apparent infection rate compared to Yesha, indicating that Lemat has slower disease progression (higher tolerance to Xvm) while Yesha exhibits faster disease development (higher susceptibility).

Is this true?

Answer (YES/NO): YES